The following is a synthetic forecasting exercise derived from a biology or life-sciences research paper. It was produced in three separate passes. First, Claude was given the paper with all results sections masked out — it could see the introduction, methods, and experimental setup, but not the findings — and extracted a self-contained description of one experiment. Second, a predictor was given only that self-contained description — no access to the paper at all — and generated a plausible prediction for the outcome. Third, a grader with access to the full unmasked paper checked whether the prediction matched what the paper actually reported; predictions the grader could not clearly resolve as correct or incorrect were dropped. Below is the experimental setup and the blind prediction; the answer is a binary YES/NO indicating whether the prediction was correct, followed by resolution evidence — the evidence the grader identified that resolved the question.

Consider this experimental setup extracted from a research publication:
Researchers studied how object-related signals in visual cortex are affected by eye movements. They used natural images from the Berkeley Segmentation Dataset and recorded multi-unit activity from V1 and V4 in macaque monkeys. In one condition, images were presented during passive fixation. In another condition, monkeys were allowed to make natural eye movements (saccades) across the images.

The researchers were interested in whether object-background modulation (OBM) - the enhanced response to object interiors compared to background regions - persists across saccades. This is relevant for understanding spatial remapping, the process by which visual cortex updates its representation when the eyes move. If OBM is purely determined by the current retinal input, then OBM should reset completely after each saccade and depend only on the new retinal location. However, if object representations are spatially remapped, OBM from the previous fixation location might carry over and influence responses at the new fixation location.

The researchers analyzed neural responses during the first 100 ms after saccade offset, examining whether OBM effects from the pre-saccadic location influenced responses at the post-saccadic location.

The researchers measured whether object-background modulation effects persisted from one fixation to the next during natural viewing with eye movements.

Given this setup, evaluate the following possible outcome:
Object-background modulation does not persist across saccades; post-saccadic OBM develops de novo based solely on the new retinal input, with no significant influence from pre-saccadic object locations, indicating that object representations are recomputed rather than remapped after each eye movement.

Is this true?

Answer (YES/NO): NO